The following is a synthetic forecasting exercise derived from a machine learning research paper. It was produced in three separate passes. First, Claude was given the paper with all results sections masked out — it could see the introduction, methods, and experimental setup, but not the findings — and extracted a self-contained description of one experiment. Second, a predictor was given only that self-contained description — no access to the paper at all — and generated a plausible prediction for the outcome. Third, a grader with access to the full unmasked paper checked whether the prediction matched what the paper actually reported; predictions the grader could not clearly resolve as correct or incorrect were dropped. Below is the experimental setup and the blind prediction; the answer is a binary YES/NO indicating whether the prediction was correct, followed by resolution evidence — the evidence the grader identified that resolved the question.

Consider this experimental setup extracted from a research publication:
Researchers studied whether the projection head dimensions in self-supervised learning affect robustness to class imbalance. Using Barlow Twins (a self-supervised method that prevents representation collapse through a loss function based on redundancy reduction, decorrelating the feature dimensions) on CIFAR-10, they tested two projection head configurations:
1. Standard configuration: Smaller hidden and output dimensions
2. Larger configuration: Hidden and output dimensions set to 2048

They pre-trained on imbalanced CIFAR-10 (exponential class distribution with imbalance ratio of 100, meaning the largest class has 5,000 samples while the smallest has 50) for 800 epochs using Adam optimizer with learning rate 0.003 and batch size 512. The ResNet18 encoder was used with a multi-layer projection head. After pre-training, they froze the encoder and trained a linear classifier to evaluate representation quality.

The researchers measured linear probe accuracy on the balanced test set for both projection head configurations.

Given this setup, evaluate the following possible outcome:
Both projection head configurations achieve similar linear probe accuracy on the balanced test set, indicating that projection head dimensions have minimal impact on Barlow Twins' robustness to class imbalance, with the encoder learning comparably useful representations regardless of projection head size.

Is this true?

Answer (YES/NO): NO